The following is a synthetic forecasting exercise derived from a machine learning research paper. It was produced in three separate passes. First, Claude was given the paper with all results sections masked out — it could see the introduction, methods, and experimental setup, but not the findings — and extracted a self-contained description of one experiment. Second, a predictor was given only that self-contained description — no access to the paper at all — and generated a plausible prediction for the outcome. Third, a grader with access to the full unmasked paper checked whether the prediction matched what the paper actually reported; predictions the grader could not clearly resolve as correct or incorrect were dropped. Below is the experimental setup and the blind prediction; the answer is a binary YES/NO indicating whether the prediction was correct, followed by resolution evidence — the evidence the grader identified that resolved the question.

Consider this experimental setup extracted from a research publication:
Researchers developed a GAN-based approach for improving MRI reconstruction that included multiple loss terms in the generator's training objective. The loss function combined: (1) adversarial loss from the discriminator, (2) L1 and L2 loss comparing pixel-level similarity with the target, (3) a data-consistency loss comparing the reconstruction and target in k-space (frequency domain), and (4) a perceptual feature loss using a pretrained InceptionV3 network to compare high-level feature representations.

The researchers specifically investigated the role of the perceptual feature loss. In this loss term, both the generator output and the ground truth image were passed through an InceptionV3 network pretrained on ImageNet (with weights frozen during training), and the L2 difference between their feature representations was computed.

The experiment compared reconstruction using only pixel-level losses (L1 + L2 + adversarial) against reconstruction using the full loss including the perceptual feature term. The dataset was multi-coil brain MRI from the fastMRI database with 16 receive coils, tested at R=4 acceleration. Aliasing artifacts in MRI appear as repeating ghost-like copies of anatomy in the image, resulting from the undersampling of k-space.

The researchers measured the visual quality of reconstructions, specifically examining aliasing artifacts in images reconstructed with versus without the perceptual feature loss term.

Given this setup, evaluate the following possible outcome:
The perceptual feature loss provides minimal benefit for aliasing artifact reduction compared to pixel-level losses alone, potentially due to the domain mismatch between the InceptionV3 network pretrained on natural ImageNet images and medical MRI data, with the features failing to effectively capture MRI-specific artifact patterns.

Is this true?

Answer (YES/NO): NO